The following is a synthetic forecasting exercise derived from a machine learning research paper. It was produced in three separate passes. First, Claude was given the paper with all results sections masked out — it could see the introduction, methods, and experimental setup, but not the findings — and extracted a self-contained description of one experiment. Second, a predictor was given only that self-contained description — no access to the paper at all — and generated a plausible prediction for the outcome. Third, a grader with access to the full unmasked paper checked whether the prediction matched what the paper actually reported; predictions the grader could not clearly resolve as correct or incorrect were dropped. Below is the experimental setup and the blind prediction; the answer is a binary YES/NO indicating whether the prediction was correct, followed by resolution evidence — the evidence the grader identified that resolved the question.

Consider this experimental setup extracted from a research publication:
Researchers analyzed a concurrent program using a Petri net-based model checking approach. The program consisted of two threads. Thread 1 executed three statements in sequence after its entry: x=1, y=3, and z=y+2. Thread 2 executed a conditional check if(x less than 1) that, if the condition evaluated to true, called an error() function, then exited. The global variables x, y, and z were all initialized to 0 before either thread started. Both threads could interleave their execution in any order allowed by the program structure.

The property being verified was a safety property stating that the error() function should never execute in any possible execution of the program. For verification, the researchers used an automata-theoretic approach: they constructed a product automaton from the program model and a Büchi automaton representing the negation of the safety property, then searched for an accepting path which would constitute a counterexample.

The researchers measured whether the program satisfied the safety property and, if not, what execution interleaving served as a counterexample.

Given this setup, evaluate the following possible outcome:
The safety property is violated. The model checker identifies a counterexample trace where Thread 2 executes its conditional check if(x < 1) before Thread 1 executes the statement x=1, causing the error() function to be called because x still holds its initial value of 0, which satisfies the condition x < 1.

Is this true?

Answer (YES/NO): YES